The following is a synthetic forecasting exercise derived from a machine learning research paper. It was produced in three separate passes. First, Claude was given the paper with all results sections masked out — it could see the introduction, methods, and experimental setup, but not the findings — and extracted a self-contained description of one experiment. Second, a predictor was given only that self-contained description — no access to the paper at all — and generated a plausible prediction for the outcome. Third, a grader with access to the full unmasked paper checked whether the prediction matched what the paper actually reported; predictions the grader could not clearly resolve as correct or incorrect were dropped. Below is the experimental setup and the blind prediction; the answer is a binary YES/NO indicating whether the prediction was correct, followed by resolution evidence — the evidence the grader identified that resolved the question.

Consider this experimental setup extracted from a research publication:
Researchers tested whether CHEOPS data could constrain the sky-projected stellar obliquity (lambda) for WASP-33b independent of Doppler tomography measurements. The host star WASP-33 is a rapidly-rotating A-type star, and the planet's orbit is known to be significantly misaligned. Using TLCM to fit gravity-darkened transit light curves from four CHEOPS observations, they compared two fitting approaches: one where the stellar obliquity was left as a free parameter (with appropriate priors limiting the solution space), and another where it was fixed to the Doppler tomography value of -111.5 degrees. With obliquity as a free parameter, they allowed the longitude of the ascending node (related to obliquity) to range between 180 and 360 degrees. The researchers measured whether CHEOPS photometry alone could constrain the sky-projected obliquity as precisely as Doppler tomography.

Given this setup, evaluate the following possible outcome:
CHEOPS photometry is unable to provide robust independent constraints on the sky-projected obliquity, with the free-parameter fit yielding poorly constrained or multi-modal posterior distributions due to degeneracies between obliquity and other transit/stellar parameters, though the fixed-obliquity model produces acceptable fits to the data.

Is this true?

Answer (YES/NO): YES